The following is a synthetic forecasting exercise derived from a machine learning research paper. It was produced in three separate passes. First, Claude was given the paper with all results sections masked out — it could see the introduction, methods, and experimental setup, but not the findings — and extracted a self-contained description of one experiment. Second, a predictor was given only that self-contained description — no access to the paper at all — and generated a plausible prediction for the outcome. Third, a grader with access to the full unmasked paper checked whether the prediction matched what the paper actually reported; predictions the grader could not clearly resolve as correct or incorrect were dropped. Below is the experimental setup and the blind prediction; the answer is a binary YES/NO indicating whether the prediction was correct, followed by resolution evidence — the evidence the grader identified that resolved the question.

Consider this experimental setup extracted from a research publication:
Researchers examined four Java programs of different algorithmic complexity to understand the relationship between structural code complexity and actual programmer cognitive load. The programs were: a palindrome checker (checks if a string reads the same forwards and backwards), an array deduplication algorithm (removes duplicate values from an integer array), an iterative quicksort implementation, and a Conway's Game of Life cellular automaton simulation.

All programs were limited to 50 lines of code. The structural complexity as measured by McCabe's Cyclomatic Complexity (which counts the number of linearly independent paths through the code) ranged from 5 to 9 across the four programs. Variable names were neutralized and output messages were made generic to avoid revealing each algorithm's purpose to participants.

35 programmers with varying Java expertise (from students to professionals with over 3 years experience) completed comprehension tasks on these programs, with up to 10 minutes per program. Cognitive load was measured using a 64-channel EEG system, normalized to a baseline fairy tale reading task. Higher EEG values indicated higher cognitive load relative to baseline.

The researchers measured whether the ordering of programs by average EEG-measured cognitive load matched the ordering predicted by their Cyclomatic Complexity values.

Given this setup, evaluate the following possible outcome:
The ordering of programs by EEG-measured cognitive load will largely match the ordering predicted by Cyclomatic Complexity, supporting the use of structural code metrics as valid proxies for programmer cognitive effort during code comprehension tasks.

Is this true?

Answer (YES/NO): NO